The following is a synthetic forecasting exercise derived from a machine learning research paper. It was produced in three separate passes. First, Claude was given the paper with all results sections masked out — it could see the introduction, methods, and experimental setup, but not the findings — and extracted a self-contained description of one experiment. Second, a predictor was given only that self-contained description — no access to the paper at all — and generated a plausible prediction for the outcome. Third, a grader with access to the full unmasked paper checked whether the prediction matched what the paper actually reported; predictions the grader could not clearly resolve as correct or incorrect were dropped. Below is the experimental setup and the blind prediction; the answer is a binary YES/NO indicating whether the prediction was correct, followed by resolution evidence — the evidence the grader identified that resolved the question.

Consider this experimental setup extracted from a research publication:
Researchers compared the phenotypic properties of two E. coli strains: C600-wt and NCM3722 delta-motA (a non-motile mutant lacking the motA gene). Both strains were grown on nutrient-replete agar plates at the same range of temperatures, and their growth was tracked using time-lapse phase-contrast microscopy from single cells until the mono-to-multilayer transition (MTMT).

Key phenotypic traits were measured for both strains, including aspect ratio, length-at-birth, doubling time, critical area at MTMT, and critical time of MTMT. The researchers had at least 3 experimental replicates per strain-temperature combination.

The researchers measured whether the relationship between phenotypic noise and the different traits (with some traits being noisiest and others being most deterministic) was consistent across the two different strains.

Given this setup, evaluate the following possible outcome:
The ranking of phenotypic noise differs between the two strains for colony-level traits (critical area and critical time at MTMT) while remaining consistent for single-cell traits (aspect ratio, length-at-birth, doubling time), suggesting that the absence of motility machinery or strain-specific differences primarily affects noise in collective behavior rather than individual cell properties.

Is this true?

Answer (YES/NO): NO